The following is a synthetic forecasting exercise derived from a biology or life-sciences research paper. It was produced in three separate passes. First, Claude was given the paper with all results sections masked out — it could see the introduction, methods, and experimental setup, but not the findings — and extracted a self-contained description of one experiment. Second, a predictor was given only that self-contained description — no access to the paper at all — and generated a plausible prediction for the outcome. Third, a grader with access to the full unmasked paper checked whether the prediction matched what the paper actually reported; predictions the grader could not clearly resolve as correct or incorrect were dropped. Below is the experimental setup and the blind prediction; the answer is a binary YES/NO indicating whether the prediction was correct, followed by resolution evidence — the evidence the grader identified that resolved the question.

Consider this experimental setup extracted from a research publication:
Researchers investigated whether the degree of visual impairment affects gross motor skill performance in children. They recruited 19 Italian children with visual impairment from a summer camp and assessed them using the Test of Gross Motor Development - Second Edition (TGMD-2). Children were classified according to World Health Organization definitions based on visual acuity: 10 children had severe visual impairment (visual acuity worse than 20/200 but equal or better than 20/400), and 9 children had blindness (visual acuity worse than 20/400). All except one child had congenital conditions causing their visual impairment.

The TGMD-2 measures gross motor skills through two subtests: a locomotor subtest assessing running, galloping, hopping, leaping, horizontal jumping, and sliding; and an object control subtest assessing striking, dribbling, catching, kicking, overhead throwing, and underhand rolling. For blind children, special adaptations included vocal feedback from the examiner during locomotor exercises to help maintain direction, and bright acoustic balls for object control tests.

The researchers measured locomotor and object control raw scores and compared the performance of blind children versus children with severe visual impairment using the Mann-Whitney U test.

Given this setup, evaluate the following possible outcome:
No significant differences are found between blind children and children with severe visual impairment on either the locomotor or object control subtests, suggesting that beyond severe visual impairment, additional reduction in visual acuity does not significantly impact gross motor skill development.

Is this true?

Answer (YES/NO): NO